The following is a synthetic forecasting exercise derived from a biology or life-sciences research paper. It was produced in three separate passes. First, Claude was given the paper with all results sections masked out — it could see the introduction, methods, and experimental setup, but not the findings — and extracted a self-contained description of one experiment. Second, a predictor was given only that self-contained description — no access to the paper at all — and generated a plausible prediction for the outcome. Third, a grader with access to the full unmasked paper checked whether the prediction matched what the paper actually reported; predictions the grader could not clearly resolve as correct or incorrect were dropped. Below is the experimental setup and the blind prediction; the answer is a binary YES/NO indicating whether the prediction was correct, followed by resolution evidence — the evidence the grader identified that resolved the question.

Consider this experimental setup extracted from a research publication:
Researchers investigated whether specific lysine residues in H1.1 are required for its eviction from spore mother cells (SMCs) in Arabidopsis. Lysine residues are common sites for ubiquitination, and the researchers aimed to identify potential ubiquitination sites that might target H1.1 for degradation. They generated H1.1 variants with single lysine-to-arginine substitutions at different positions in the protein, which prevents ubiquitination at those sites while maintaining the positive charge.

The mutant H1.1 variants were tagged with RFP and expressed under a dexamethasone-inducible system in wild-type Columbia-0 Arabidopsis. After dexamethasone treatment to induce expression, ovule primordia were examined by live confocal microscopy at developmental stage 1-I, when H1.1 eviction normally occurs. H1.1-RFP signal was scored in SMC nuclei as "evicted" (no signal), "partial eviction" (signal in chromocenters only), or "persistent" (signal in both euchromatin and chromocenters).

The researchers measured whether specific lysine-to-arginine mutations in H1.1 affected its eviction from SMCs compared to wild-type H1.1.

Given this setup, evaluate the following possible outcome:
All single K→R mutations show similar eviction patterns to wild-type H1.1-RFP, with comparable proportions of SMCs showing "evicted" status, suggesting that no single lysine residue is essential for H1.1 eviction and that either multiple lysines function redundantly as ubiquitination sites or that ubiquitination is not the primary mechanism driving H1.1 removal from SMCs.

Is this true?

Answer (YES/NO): NO